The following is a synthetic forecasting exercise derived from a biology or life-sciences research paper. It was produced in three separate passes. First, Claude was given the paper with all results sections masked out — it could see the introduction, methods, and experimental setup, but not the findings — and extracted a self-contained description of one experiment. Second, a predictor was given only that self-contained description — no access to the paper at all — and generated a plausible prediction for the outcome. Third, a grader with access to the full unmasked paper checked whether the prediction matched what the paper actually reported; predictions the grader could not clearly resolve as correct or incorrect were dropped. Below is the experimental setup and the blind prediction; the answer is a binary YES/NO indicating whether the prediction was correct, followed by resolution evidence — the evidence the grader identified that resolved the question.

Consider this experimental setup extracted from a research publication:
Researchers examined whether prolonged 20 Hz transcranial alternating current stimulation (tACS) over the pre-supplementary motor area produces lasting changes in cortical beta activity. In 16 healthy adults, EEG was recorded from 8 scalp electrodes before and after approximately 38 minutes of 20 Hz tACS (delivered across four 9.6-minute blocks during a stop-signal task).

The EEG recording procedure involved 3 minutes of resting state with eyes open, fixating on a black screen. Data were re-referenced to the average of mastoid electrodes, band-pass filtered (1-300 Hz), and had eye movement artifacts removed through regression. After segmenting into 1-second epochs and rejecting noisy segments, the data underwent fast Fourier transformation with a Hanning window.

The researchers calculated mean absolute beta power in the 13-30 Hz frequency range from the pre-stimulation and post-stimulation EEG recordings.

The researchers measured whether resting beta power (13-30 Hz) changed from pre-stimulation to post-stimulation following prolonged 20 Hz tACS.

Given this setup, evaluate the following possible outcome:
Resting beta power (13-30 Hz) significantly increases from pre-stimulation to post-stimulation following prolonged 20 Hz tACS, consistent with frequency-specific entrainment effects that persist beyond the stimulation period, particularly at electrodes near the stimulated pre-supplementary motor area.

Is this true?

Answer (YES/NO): YES